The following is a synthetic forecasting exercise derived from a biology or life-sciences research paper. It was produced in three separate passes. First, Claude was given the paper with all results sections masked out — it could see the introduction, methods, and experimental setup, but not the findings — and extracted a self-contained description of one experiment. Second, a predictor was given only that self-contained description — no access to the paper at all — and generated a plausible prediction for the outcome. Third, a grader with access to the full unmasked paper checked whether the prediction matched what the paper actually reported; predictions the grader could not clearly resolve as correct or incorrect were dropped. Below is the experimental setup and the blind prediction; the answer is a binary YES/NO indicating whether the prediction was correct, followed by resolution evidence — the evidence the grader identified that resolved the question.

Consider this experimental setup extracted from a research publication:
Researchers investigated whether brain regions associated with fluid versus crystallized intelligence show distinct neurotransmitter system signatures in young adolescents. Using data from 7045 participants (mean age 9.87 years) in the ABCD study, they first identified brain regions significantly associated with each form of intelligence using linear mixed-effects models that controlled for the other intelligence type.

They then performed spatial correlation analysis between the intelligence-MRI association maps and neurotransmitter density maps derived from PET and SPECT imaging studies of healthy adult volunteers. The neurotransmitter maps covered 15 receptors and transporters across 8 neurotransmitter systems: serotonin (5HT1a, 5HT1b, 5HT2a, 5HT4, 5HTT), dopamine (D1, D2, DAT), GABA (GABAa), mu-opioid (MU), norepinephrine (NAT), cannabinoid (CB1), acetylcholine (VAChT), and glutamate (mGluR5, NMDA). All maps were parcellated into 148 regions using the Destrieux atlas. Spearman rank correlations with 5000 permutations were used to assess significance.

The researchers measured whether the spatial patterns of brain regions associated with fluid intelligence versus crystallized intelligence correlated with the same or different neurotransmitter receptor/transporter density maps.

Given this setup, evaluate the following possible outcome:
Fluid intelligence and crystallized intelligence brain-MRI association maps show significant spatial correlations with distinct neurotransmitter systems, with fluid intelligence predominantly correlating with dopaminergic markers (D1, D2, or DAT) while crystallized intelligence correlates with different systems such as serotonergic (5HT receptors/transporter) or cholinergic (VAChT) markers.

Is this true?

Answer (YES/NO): NO